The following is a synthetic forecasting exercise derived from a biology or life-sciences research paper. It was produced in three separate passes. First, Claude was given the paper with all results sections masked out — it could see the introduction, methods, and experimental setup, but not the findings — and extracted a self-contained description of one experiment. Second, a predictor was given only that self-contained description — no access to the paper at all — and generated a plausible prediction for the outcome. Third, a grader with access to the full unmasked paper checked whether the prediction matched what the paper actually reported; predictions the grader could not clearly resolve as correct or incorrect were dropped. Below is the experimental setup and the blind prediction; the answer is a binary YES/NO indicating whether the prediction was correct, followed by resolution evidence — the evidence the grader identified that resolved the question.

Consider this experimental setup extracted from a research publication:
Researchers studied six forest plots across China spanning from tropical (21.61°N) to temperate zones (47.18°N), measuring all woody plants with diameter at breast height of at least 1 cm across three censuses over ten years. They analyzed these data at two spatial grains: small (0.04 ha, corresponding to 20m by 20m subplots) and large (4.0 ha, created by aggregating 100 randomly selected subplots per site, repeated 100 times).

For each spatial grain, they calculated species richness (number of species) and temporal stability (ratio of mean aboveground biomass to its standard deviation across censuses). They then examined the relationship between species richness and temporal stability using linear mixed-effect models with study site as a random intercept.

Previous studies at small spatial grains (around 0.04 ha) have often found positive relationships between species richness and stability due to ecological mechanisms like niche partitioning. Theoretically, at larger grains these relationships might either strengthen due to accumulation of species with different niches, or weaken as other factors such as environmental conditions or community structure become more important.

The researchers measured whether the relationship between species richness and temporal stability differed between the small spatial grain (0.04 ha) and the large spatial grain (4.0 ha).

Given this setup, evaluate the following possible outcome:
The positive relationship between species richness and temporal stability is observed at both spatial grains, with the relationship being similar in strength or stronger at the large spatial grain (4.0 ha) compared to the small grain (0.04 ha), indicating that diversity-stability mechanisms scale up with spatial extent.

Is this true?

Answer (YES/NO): NO